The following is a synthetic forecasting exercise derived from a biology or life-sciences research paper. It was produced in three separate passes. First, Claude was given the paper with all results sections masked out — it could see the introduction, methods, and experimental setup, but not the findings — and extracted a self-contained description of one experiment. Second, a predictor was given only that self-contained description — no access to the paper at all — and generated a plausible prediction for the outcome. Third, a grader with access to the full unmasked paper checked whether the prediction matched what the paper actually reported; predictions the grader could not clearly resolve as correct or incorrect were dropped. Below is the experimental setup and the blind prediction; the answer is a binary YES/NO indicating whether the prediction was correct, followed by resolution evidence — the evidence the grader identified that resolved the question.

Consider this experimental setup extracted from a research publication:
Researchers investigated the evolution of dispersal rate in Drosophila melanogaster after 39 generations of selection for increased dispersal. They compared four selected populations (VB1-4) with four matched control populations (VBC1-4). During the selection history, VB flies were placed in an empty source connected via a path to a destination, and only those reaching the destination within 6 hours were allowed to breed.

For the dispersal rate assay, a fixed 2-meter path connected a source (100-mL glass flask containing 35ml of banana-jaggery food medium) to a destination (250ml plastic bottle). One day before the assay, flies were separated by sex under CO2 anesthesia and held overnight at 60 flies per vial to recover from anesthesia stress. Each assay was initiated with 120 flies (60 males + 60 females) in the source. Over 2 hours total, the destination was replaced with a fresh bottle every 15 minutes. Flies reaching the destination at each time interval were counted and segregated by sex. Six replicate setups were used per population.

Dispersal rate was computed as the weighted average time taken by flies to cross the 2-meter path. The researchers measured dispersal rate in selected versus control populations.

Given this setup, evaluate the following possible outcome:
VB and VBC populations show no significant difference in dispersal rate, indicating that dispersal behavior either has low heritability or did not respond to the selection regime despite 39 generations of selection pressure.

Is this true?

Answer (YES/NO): NO